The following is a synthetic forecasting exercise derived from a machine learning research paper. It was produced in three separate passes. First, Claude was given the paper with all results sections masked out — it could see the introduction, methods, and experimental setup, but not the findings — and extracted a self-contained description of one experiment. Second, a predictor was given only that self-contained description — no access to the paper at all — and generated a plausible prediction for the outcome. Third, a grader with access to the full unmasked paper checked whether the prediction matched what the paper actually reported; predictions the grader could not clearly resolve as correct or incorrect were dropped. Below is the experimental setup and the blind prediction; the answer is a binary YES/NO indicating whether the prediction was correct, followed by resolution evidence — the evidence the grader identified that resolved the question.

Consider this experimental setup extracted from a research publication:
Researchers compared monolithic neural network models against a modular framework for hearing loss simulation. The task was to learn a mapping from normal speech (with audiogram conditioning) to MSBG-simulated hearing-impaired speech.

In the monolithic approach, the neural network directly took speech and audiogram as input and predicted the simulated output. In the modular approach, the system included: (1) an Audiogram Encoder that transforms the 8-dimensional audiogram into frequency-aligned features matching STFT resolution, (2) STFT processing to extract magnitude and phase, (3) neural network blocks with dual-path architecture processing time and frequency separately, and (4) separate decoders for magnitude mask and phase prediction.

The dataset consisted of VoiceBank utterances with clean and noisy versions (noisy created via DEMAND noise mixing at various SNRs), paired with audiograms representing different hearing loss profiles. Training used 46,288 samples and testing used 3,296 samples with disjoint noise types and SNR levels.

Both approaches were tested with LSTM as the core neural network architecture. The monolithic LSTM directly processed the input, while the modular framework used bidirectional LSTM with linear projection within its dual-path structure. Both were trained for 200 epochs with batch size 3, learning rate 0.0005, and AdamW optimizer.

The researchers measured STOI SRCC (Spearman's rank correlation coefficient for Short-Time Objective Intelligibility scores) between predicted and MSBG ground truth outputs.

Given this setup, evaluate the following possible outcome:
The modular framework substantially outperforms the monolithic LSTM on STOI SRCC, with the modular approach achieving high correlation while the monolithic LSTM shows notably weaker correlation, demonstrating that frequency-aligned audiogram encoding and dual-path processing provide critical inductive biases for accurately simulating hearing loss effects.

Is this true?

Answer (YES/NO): YES